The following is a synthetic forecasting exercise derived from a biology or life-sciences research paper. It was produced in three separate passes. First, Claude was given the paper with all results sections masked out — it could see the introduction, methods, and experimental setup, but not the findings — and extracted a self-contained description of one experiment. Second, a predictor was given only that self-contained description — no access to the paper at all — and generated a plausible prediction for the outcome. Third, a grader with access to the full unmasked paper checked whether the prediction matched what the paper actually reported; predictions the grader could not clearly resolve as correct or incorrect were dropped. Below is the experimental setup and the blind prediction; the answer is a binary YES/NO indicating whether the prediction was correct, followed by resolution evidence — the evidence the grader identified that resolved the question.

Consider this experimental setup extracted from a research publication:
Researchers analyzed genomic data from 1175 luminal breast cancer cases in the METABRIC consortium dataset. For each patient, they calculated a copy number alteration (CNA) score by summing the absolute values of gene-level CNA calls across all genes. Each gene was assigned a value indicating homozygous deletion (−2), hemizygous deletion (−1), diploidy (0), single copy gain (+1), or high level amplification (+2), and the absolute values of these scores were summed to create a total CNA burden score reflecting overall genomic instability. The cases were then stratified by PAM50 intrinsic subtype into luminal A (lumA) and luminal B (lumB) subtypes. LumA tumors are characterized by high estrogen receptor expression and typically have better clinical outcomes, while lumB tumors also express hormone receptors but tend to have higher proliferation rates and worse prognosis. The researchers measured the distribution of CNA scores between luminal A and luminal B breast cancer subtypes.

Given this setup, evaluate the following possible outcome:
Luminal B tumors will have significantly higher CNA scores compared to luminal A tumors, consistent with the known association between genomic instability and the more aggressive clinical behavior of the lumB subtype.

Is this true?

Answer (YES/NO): YES